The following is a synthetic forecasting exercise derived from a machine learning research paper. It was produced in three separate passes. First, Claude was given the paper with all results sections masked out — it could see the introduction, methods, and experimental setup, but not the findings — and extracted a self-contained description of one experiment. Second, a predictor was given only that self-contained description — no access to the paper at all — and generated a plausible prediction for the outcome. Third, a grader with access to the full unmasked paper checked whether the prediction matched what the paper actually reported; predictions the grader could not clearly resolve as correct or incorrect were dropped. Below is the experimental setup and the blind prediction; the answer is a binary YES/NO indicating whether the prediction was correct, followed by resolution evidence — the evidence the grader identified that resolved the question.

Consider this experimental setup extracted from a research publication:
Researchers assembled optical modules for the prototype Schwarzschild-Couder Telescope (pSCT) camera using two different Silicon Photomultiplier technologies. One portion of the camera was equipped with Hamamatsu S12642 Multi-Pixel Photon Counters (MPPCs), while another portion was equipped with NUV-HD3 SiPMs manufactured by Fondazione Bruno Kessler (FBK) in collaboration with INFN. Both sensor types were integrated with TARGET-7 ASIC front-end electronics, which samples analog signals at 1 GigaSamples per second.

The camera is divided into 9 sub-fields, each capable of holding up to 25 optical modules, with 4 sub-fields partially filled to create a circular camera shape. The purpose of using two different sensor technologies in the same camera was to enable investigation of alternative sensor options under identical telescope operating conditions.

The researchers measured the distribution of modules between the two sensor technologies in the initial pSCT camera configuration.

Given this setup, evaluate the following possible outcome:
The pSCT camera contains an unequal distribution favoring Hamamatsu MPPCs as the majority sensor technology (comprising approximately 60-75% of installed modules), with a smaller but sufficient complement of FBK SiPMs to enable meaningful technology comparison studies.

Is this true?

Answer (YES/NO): YES